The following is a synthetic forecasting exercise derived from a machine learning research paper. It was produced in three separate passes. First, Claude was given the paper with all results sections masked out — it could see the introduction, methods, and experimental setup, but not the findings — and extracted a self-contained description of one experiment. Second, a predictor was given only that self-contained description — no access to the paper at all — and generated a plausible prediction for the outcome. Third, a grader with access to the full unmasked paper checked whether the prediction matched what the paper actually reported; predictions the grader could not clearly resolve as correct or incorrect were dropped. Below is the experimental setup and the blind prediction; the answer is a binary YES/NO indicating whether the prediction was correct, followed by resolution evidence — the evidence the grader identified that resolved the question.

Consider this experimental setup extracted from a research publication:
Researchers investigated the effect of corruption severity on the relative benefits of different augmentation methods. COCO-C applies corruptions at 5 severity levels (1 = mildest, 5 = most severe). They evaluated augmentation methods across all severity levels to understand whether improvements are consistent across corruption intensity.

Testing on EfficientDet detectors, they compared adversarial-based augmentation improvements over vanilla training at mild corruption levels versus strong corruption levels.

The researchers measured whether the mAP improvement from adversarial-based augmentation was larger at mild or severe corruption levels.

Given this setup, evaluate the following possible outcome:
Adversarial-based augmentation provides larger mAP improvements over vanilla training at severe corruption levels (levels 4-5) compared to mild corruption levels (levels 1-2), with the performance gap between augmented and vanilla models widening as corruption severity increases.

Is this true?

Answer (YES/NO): YES